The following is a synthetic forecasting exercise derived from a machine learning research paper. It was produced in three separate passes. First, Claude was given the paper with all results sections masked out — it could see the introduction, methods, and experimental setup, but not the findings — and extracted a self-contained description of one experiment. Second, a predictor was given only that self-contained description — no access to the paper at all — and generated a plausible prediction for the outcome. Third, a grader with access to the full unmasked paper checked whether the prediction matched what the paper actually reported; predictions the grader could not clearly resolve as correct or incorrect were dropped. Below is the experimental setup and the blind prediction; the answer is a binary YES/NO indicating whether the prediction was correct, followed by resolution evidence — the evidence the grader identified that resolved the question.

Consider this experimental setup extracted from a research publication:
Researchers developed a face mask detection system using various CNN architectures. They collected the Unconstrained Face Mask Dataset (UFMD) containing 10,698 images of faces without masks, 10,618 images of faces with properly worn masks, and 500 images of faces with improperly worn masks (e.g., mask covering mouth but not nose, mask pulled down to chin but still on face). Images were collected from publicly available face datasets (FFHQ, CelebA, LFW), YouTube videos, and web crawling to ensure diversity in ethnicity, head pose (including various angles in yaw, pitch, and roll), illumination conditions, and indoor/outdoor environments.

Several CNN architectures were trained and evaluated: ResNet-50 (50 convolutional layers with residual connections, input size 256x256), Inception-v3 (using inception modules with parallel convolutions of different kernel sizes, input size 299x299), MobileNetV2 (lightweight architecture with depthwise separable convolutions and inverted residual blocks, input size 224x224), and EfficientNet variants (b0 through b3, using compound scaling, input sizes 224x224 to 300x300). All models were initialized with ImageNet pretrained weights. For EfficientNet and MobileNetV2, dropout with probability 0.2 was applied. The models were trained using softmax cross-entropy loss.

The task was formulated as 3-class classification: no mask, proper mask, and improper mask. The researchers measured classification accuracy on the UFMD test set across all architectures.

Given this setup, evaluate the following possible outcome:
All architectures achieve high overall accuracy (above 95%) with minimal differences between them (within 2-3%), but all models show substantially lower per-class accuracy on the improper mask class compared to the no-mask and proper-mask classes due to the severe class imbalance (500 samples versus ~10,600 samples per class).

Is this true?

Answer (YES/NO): YES